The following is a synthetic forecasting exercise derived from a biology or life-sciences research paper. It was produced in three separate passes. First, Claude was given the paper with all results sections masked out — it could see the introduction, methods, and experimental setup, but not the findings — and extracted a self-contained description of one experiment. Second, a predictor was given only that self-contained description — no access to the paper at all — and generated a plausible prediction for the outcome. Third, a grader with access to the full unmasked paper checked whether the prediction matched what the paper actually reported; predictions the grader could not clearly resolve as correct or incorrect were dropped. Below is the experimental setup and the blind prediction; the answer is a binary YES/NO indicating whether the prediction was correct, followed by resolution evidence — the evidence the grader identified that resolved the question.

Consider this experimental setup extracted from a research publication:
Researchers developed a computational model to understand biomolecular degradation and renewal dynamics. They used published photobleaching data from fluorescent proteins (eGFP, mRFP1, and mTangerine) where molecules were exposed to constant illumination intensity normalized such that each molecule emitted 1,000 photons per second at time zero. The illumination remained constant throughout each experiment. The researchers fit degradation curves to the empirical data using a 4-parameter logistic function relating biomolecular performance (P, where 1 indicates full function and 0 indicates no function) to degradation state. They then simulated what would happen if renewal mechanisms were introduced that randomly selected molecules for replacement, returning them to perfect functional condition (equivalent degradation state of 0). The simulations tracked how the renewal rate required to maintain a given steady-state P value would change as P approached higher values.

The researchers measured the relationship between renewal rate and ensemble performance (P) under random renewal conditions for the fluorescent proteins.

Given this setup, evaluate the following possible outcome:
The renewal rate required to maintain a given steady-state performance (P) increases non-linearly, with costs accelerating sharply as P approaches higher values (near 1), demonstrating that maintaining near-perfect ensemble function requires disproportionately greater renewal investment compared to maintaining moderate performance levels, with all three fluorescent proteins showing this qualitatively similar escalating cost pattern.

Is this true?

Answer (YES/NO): YES